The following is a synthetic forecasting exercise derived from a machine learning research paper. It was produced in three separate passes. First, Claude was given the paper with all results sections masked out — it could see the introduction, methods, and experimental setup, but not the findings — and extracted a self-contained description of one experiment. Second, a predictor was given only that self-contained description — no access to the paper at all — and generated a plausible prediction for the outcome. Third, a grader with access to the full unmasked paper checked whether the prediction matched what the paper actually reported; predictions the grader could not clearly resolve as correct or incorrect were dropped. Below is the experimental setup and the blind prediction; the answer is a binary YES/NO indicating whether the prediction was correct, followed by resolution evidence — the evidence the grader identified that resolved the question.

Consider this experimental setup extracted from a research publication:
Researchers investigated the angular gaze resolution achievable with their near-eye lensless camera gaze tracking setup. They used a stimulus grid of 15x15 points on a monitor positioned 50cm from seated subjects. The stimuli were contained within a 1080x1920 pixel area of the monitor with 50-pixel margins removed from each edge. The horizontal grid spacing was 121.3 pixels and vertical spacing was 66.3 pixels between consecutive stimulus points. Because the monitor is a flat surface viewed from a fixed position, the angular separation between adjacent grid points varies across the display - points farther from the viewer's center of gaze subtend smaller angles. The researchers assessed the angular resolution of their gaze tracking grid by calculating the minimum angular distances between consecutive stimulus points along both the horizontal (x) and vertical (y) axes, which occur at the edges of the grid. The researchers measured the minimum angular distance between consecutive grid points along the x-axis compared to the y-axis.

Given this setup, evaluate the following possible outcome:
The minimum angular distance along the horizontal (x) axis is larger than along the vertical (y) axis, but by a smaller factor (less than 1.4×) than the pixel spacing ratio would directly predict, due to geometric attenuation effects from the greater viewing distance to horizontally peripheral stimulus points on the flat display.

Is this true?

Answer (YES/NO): NO